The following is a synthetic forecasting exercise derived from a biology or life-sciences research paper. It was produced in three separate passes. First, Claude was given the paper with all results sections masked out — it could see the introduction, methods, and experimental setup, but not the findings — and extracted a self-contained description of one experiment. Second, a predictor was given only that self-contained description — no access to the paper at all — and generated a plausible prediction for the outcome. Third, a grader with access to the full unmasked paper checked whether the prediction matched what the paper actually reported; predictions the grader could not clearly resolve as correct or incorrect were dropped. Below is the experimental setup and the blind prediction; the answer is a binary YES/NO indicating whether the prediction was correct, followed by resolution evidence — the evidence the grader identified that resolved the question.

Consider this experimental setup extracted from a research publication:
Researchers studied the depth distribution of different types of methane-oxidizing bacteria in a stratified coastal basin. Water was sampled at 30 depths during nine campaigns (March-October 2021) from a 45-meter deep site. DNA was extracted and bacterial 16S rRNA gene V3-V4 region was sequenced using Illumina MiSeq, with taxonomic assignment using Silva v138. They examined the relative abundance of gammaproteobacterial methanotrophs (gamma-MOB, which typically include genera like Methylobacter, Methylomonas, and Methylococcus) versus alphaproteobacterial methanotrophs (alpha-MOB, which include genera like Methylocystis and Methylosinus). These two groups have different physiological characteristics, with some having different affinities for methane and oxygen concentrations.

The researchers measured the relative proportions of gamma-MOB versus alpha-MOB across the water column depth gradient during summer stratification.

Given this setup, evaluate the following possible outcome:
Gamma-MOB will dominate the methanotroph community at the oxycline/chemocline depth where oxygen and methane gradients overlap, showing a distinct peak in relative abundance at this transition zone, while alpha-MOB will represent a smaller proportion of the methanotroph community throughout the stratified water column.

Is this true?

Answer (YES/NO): NO